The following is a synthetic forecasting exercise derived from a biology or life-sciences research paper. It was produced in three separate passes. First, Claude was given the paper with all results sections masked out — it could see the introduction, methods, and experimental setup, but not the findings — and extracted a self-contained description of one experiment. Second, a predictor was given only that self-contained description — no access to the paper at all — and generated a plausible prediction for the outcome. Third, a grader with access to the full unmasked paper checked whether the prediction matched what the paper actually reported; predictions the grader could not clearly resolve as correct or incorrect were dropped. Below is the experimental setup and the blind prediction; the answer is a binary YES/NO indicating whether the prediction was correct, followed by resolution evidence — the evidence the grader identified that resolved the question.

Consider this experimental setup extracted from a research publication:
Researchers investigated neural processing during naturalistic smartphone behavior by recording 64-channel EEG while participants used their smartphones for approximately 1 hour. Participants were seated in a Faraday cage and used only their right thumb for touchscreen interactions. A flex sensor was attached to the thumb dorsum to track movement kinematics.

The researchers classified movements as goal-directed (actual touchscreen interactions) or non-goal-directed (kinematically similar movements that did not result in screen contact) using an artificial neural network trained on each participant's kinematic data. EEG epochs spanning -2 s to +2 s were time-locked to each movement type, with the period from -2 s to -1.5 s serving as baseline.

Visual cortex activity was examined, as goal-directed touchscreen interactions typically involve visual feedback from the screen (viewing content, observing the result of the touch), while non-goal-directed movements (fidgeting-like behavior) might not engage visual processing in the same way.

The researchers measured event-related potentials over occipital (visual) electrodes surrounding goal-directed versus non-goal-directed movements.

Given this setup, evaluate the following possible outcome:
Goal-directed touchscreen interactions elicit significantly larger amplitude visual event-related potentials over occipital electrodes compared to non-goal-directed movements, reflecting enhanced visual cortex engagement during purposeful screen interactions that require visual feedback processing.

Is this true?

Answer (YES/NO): YES